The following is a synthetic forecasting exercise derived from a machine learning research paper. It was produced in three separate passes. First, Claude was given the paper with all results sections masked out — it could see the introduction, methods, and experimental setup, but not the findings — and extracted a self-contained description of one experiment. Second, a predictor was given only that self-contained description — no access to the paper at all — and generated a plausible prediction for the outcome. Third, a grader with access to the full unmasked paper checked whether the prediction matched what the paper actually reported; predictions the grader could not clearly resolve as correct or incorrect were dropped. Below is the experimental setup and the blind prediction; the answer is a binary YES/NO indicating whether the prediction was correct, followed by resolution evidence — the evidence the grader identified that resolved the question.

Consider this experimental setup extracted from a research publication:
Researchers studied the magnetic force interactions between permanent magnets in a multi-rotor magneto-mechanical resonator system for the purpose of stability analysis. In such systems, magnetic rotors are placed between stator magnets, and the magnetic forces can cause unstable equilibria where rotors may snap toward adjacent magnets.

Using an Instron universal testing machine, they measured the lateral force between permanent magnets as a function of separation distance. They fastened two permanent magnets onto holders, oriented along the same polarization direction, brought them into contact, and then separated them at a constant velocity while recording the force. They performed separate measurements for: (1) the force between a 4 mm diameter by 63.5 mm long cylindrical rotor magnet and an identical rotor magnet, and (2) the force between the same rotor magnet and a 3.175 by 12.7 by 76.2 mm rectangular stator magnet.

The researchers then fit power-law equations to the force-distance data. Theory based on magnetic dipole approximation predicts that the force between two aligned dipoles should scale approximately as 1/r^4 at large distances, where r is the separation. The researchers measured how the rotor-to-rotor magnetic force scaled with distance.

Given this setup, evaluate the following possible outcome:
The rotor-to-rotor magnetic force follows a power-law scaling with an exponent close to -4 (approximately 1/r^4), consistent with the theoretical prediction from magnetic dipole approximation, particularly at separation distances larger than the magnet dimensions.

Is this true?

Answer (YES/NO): NO